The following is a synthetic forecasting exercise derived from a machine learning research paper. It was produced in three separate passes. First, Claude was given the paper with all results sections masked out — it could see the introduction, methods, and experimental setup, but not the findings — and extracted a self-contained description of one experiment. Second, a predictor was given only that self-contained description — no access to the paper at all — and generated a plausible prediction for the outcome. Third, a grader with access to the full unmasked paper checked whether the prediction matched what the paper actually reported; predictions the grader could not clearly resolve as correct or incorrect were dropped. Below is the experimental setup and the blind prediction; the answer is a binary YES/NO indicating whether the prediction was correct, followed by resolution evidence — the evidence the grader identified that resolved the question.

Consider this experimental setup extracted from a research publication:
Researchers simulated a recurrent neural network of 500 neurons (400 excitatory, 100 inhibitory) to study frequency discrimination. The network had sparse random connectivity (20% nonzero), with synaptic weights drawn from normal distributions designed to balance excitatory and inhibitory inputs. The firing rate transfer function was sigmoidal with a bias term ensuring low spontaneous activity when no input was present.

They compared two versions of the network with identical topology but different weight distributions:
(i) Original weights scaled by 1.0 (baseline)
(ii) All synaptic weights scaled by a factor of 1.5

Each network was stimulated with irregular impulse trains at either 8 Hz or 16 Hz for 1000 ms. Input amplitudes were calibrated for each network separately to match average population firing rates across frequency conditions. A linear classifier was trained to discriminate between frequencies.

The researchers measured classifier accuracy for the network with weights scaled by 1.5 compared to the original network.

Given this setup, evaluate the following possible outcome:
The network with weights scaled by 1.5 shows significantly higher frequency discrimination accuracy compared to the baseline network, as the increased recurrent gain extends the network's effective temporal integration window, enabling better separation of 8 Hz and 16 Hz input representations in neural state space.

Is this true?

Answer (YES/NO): NO